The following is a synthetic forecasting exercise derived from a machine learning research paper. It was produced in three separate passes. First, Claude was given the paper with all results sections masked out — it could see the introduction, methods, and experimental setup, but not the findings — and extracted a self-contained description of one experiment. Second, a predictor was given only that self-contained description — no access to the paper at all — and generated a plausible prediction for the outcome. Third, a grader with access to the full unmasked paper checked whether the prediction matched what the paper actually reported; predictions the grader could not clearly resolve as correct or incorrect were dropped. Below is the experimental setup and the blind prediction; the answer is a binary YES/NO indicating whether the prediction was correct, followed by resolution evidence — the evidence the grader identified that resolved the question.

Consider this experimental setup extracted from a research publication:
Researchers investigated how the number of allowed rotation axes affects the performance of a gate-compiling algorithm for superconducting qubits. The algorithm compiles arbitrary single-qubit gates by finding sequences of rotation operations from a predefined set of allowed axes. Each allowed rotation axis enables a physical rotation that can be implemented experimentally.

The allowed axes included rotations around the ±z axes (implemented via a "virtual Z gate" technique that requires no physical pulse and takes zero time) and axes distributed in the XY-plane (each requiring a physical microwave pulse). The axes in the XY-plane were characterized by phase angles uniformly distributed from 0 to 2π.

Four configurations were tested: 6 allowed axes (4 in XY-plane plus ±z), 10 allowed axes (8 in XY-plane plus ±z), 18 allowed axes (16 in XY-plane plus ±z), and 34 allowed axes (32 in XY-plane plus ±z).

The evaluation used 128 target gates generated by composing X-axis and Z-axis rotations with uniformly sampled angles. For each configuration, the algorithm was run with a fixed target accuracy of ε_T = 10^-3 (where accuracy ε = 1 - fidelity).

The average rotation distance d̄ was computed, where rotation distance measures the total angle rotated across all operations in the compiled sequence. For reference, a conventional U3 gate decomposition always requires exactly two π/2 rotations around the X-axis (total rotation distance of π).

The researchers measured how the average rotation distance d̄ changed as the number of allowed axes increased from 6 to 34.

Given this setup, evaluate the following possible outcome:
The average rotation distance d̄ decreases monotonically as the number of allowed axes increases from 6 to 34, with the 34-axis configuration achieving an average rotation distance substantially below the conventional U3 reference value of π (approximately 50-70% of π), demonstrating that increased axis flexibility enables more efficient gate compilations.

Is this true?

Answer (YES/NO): YES